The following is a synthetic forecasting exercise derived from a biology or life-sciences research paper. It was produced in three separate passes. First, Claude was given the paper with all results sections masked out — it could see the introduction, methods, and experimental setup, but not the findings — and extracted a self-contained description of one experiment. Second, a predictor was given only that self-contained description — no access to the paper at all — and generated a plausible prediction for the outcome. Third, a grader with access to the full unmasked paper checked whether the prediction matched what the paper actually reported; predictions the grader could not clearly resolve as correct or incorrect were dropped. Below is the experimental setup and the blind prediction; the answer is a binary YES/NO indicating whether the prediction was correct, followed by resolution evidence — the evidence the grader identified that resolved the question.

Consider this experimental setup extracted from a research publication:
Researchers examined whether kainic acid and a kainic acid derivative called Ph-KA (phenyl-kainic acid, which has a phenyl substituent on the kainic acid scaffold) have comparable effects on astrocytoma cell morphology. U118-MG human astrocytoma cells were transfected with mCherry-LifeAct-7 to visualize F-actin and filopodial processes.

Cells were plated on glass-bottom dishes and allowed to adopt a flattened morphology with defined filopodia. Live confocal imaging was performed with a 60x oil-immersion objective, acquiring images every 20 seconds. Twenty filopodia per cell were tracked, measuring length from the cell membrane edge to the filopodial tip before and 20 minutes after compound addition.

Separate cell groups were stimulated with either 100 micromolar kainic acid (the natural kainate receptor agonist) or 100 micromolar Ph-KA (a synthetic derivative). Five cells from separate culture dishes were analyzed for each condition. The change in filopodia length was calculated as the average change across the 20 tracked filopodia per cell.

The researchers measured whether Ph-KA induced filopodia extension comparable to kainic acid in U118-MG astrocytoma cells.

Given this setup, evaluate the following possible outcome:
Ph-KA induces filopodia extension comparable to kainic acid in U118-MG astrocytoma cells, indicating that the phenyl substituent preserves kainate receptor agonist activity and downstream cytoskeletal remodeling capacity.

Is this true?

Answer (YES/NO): YES